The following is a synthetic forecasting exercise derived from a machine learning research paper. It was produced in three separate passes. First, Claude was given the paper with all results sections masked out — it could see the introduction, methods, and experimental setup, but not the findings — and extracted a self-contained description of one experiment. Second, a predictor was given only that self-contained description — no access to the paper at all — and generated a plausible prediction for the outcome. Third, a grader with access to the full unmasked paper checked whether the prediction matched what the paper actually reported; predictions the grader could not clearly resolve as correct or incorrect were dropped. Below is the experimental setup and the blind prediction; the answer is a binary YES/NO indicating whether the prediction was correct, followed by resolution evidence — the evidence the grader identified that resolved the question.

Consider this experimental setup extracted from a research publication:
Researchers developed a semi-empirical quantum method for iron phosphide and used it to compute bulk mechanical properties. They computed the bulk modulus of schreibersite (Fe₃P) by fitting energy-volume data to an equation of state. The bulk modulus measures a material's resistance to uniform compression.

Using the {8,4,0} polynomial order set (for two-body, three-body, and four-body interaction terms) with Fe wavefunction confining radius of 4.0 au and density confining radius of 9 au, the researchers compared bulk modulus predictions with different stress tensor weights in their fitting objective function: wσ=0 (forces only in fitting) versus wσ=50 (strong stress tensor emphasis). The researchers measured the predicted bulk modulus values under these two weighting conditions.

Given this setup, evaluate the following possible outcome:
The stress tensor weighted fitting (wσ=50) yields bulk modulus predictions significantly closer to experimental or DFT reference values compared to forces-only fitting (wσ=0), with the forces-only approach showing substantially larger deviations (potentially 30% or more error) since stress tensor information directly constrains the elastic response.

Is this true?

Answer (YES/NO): YES